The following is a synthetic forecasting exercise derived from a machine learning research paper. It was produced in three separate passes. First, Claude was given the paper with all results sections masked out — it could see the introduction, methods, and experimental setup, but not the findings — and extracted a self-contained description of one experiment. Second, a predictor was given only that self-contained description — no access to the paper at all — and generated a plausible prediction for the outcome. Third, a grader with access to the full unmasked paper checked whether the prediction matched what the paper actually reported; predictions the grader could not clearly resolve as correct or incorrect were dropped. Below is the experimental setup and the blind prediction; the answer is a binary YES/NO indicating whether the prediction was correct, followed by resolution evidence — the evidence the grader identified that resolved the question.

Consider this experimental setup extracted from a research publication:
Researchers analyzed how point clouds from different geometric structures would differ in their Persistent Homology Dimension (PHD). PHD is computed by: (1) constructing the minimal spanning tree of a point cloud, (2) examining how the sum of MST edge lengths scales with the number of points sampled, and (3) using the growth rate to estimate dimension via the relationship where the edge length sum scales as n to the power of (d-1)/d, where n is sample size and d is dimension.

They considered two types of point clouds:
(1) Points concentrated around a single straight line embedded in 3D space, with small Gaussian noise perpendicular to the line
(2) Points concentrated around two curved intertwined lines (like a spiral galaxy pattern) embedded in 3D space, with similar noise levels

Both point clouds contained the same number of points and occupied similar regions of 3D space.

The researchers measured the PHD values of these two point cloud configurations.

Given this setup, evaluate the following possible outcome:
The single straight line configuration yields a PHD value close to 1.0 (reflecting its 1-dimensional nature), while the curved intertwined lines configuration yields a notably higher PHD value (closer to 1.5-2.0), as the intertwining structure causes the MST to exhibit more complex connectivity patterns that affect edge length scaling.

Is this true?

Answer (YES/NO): YES